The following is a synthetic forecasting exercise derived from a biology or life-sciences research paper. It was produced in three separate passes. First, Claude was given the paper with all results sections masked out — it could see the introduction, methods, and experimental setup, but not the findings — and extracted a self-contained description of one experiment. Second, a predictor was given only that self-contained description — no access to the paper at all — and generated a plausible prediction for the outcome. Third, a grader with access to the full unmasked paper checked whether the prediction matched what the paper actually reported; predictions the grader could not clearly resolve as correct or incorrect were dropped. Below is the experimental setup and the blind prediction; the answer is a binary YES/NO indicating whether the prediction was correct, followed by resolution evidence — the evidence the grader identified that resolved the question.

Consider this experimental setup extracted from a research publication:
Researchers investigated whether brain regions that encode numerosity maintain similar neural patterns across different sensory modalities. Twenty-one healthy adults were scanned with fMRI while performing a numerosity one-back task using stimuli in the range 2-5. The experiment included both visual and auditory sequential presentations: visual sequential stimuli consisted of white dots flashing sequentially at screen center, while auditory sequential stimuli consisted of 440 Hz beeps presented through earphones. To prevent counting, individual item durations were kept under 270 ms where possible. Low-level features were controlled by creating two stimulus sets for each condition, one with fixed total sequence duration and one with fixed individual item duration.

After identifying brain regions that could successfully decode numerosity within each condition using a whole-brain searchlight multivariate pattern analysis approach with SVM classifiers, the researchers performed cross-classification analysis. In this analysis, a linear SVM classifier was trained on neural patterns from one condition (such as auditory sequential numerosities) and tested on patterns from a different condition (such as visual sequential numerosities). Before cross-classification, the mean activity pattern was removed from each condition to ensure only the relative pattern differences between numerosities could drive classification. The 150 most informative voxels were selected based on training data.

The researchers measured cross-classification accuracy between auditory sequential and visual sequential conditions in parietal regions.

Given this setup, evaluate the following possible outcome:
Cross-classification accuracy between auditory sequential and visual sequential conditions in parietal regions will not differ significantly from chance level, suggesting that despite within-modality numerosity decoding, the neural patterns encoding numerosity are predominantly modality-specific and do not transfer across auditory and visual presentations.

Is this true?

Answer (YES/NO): NO